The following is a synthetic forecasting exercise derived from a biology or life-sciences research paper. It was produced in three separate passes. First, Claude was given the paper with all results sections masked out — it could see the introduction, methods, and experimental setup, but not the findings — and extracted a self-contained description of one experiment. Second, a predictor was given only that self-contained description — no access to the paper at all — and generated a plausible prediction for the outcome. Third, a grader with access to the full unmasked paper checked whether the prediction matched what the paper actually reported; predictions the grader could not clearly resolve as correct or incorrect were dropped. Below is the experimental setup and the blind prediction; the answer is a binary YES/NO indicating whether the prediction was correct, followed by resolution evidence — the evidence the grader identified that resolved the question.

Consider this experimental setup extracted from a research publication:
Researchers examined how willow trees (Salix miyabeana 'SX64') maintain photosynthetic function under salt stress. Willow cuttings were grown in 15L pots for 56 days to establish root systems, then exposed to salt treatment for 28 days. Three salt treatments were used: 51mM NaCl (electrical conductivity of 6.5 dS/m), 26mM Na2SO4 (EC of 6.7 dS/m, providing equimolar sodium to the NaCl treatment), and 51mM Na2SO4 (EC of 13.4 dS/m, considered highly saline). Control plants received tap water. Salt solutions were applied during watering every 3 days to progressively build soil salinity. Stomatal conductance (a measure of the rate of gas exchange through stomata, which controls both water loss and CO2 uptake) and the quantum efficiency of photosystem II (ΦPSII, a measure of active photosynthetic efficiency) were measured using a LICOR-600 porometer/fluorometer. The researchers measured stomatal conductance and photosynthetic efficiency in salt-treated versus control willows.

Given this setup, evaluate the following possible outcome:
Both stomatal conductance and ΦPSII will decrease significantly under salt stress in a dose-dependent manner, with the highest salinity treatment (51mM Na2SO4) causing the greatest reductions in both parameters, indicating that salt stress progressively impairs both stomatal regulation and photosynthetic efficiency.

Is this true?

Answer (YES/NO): NO